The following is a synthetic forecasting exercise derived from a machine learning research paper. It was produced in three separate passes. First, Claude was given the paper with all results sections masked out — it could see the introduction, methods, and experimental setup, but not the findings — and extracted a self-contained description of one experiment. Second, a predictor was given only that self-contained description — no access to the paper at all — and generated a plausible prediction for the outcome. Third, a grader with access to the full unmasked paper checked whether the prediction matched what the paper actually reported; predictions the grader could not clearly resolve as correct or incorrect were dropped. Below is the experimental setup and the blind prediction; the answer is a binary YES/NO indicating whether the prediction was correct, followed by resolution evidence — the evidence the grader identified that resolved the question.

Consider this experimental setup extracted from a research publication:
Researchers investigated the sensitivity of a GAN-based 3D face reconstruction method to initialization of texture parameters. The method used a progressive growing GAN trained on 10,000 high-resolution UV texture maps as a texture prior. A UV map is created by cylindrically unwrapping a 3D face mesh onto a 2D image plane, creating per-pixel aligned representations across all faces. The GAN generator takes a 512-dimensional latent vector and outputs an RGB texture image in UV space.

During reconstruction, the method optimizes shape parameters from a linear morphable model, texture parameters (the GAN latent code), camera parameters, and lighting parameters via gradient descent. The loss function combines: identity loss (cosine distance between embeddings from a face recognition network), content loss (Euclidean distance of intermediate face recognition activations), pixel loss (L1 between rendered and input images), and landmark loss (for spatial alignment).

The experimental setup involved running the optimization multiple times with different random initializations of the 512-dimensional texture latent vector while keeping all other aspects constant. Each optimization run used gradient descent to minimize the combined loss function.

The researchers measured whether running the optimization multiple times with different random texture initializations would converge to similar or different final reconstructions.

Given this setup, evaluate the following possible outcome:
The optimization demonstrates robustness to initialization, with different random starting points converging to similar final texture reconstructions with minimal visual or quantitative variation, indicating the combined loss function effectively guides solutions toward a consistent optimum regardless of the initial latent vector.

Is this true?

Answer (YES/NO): NO